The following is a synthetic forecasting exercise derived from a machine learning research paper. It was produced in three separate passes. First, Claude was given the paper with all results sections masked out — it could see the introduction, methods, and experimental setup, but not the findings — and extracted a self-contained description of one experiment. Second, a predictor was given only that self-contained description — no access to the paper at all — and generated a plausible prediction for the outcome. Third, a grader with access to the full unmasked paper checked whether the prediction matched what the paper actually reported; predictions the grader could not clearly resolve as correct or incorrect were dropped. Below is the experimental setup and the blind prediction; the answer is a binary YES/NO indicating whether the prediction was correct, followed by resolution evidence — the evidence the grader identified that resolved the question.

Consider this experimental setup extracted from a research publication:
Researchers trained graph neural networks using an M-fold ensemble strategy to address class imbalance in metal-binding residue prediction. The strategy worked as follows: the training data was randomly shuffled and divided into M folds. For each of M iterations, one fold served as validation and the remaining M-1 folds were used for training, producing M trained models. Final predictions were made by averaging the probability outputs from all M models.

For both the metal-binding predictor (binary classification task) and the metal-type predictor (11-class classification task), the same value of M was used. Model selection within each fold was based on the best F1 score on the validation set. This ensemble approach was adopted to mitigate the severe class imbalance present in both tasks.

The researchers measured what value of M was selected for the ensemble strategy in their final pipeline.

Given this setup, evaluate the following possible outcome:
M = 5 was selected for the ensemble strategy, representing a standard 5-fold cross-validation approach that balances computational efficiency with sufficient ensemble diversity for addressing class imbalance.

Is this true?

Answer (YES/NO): NO